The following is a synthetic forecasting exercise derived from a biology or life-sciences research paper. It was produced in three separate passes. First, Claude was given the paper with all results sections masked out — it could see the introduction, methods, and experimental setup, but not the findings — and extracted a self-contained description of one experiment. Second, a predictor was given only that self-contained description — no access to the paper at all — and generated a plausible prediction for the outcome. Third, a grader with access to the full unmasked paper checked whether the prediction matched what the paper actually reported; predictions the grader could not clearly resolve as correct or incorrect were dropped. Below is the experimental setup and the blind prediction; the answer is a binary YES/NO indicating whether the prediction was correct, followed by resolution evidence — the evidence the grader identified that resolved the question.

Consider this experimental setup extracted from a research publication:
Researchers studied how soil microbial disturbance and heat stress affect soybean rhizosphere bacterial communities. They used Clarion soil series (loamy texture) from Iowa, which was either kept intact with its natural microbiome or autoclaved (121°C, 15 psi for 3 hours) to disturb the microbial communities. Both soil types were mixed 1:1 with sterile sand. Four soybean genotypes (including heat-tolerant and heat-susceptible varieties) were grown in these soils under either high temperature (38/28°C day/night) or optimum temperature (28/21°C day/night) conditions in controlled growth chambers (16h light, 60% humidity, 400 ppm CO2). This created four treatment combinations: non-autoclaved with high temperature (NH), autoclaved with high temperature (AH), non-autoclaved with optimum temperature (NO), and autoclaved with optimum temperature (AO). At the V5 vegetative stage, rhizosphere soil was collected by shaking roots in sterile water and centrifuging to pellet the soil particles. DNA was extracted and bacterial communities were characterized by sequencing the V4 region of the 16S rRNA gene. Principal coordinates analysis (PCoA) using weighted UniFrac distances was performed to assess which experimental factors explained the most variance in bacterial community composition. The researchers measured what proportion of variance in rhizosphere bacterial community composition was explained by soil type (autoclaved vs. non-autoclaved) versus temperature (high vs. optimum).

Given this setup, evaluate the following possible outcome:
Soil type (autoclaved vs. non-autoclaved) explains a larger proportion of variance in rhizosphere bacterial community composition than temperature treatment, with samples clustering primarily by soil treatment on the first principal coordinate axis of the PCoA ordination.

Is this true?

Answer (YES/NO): YES